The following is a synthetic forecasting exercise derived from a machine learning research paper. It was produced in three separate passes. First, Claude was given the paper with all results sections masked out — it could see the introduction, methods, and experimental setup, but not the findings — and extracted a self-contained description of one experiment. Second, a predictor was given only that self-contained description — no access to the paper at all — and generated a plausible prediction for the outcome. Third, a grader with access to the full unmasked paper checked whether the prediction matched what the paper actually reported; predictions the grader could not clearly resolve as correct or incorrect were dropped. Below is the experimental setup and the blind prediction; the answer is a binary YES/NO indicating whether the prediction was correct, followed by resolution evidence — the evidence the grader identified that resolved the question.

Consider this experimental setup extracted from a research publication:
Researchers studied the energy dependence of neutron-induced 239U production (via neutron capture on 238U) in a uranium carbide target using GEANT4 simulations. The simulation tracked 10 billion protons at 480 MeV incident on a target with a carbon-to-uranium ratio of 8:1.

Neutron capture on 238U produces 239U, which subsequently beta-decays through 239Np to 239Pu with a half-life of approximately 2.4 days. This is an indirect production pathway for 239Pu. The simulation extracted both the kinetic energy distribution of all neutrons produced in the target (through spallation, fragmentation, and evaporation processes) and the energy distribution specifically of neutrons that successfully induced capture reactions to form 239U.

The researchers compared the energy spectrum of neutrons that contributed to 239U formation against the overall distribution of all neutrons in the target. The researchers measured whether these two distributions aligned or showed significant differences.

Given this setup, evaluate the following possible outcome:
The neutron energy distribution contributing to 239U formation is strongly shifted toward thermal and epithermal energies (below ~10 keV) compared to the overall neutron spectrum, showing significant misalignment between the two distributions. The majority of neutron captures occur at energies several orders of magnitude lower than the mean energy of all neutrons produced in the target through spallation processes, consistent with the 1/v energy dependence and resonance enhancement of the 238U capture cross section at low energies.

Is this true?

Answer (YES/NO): NO